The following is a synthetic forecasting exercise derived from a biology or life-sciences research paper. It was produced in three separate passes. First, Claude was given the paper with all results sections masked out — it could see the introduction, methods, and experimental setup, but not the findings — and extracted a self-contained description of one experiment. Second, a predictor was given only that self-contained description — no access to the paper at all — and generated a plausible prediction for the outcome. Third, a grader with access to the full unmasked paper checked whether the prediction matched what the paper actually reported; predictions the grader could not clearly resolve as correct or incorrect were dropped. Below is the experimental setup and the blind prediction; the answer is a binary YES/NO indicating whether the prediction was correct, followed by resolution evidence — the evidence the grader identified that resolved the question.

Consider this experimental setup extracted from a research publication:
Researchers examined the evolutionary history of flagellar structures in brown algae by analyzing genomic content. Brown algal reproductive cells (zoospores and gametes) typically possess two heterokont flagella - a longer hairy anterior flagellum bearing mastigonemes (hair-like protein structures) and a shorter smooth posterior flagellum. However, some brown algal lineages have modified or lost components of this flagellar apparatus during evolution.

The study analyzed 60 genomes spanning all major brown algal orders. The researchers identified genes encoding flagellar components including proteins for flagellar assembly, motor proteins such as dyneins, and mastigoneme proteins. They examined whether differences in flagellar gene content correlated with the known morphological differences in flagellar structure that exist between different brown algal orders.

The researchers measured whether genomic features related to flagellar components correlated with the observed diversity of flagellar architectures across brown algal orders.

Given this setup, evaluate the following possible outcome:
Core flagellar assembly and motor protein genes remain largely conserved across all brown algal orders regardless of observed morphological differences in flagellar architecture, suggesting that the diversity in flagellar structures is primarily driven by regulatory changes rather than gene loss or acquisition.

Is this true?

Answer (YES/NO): NO